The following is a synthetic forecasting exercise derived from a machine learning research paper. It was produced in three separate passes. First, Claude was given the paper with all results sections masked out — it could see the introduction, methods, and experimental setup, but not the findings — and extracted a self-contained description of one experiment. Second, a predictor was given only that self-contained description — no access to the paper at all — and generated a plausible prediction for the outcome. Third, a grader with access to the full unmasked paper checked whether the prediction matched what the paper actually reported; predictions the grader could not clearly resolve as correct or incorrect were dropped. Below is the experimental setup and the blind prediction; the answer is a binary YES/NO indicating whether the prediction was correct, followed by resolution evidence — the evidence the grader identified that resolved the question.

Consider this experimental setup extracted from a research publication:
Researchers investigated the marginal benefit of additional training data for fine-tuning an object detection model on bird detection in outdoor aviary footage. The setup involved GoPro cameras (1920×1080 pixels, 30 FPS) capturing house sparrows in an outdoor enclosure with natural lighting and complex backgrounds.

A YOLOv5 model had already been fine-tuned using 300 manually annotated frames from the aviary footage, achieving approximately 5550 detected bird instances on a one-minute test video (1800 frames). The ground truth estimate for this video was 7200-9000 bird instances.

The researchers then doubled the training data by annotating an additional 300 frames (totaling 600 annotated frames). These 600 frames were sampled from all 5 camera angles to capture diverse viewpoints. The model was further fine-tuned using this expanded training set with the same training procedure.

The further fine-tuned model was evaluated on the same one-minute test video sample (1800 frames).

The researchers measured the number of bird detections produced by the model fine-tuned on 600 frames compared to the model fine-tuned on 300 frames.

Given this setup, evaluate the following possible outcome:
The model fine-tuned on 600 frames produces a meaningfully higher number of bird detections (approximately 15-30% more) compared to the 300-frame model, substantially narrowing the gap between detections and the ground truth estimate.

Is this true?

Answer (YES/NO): NO